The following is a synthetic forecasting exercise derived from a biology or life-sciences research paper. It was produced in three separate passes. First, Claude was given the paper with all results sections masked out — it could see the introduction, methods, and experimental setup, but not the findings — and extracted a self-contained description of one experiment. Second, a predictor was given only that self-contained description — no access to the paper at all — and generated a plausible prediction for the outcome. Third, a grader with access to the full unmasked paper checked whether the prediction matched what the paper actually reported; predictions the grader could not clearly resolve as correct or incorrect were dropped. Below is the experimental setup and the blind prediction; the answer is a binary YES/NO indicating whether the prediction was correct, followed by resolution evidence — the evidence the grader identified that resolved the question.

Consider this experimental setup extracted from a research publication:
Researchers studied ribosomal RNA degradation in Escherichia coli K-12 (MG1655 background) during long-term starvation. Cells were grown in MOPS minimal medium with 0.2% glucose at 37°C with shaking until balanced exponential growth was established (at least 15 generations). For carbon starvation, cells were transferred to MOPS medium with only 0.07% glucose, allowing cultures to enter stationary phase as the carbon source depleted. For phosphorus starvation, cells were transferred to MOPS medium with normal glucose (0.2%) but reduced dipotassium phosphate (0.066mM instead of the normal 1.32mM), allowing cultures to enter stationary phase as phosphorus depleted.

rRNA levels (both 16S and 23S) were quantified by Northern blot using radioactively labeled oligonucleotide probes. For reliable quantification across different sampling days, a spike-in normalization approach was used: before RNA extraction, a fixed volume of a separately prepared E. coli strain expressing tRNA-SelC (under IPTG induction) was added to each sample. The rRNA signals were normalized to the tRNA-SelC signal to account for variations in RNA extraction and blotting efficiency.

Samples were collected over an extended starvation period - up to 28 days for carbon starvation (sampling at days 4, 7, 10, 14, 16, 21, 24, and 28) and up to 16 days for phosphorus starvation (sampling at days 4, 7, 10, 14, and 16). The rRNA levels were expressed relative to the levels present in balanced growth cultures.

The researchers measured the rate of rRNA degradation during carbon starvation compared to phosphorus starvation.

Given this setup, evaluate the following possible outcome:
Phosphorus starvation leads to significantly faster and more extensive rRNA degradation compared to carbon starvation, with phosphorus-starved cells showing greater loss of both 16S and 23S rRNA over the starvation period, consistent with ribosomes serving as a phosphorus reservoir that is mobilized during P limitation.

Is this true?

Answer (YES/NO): YES